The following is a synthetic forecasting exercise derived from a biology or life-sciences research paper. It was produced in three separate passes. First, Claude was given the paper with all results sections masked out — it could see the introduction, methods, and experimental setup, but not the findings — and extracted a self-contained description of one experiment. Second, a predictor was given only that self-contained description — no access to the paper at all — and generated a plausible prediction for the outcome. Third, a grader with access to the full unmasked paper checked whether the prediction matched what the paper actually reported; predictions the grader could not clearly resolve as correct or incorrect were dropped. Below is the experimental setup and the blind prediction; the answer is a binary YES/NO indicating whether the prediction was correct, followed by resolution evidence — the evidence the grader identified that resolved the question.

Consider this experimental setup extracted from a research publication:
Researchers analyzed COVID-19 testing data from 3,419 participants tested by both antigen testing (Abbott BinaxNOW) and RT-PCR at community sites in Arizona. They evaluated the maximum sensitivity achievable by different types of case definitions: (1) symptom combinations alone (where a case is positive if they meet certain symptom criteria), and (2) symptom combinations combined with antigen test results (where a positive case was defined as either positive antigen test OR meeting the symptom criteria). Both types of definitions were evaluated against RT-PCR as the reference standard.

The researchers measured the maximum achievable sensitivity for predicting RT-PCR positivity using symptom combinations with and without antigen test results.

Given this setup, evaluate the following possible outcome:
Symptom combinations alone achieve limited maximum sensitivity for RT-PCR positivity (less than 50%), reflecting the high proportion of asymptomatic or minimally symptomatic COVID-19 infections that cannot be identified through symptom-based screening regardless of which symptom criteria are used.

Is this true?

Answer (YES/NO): NO